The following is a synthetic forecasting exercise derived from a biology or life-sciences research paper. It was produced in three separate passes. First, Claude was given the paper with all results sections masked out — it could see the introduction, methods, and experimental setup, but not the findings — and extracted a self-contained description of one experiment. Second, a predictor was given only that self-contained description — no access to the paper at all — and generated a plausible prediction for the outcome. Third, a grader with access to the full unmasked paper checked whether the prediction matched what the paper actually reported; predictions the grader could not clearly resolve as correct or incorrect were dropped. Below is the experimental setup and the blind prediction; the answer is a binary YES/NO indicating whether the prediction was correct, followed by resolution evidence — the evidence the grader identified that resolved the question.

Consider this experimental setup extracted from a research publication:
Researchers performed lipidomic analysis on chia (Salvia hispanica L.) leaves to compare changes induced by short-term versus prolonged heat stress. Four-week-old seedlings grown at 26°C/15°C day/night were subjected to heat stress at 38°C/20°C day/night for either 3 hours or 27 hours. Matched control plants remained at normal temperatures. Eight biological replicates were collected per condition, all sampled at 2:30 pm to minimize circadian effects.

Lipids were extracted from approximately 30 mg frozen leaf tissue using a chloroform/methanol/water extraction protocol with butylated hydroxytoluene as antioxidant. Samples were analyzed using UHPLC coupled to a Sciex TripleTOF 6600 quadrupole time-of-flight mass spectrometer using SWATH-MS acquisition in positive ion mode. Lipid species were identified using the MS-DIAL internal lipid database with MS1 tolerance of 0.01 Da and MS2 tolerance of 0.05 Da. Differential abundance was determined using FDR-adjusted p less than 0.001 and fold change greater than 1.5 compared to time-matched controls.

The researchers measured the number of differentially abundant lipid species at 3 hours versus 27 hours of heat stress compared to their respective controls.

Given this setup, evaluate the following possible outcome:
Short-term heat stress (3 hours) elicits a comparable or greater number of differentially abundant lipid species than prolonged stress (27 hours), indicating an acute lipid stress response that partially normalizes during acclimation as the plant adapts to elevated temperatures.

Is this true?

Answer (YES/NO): YES